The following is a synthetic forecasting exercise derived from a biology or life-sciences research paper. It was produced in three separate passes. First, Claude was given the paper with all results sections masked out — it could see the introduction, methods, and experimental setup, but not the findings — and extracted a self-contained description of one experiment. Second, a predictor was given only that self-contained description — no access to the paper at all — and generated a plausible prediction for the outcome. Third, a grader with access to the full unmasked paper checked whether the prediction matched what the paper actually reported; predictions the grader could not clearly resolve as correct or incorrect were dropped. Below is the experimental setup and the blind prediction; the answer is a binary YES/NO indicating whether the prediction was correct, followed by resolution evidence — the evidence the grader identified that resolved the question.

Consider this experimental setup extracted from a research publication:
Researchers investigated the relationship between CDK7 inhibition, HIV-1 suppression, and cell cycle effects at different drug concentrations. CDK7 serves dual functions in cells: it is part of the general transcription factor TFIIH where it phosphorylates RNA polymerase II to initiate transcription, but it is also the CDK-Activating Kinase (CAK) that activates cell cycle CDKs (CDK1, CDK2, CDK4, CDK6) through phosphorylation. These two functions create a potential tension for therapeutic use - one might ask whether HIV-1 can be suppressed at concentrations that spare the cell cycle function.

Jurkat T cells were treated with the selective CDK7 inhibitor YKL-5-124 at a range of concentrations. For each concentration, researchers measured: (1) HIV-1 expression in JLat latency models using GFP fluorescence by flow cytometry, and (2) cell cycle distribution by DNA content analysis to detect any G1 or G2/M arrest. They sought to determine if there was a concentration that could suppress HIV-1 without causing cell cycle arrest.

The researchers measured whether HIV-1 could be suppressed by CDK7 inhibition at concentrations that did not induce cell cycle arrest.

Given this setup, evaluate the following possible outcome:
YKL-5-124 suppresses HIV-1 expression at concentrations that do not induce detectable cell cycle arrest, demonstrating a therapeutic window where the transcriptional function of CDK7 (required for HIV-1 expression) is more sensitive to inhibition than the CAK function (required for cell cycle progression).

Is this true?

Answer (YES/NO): NO